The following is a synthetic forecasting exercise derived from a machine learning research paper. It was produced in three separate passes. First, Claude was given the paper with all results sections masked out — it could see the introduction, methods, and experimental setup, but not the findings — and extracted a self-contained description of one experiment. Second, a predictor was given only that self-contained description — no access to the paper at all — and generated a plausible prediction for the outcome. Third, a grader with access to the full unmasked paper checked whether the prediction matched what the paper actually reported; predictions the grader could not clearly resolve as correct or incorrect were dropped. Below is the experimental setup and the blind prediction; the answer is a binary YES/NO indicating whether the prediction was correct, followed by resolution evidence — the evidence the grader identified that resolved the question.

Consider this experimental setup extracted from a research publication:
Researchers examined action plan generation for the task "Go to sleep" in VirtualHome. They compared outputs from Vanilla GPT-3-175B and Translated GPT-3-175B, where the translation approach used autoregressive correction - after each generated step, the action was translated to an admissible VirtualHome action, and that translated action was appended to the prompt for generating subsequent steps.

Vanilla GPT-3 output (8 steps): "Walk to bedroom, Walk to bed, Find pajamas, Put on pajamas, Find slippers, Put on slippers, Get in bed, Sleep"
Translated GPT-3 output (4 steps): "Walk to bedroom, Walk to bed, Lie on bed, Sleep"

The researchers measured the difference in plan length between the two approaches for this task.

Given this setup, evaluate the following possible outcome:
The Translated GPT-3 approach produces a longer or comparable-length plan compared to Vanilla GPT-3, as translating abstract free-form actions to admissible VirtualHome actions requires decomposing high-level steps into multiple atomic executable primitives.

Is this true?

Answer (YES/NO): NO